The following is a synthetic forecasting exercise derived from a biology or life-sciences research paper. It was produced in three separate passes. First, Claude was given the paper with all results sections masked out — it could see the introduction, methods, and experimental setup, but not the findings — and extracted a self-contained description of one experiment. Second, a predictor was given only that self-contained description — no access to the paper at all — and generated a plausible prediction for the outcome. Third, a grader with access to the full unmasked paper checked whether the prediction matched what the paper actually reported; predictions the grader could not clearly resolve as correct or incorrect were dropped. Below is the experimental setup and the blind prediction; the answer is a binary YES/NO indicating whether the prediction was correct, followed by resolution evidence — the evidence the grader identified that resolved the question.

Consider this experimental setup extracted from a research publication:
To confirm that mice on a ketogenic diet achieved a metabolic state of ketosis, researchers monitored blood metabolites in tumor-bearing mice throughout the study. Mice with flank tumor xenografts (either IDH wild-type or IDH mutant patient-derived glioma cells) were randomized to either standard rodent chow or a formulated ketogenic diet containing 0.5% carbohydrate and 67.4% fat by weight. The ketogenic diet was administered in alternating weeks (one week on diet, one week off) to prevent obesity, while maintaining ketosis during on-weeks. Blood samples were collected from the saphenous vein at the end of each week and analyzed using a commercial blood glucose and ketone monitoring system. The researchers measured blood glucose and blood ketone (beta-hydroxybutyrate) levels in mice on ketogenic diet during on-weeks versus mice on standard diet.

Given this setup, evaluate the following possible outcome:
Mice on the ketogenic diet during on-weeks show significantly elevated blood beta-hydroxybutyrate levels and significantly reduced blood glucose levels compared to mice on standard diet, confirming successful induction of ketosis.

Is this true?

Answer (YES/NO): NO